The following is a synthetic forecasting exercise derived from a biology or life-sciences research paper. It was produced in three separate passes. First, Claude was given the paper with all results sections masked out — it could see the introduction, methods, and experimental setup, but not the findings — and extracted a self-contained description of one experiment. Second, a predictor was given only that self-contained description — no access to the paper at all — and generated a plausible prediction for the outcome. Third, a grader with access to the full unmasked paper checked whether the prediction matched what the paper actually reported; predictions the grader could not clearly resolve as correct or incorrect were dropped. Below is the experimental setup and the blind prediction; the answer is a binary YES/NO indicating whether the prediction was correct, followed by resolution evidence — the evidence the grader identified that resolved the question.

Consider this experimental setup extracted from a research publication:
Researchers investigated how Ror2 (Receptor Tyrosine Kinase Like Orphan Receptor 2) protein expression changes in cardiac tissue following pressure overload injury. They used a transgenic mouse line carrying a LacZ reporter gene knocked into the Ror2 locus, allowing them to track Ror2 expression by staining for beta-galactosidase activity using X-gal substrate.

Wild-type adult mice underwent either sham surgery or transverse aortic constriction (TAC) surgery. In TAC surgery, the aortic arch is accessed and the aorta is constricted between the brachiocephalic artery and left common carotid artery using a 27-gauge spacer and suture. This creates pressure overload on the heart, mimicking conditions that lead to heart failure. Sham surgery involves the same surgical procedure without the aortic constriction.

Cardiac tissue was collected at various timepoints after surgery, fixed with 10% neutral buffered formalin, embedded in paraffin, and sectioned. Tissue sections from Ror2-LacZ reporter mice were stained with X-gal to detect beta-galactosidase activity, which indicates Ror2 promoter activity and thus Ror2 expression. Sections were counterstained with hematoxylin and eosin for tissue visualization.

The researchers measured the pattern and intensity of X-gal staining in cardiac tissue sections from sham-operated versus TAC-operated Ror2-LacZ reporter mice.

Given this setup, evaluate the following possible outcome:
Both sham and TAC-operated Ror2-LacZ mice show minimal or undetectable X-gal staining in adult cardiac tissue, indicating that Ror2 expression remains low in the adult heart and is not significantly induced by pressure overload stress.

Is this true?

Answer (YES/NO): NO